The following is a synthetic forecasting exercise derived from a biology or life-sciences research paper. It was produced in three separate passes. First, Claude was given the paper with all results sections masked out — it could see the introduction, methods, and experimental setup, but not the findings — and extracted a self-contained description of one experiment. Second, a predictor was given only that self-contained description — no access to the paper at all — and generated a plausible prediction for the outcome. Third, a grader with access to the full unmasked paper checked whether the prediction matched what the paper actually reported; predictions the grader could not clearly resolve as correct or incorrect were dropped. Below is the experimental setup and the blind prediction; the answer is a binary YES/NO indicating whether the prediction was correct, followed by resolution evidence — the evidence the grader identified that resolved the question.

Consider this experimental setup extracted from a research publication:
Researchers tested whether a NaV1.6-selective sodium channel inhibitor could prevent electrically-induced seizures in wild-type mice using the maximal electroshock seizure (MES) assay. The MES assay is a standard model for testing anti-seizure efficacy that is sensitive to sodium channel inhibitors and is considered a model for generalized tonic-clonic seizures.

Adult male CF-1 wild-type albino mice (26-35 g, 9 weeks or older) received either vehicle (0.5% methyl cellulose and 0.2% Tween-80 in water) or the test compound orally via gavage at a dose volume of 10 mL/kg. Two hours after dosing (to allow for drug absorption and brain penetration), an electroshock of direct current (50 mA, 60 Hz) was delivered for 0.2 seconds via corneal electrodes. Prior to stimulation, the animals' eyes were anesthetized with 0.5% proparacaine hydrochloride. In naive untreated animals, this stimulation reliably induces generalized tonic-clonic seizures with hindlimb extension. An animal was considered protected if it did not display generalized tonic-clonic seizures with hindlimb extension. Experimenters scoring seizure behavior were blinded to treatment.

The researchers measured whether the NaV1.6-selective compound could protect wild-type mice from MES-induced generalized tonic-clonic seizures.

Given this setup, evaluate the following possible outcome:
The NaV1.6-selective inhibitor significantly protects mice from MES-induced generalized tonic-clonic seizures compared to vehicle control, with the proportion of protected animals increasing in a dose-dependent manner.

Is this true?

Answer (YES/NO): YES